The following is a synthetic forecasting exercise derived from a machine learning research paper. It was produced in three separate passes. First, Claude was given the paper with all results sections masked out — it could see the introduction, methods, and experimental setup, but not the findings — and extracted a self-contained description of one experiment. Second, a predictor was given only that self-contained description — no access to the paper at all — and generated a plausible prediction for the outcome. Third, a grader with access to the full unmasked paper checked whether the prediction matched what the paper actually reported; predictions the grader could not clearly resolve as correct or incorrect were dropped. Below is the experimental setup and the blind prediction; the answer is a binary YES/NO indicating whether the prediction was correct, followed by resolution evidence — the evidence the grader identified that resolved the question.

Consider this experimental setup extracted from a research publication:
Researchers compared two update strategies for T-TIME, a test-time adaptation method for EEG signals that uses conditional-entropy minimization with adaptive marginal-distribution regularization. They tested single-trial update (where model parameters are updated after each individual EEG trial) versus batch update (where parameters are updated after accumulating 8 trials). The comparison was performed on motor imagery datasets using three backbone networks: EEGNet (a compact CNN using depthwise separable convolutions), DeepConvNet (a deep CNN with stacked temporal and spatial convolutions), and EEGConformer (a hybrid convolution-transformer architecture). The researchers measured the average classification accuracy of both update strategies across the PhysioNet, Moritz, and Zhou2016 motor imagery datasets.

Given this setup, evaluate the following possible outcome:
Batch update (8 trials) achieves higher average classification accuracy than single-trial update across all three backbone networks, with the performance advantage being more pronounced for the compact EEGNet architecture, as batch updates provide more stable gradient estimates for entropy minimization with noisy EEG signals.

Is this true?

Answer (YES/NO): NO